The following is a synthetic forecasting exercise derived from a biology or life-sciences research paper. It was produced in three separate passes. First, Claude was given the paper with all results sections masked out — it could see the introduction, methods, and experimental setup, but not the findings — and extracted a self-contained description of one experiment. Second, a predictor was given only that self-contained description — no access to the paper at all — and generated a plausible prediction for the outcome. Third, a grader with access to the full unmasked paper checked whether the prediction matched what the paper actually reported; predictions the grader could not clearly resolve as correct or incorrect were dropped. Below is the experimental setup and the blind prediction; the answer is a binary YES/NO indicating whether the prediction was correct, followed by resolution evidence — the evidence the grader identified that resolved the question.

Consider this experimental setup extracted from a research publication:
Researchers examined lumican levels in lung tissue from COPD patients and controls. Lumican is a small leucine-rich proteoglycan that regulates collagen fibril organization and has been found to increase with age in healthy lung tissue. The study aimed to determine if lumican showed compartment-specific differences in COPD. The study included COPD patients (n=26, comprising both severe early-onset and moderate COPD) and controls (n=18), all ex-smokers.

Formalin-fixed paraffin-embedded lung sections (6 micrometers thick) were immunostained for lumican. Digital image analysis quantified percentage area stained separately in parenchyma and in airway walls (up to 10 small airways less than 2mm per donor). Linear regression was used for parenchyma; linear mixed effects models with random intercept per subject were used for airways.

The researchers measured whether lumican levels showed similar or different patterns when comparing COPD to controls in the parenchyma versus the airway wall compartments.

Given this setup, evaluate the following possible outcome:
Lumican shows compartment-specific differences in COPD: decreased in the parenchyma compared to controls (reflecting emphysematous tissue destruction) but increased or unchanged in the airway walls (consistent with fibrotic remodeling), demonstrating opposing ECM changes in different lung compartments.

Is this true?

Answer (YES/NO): YES